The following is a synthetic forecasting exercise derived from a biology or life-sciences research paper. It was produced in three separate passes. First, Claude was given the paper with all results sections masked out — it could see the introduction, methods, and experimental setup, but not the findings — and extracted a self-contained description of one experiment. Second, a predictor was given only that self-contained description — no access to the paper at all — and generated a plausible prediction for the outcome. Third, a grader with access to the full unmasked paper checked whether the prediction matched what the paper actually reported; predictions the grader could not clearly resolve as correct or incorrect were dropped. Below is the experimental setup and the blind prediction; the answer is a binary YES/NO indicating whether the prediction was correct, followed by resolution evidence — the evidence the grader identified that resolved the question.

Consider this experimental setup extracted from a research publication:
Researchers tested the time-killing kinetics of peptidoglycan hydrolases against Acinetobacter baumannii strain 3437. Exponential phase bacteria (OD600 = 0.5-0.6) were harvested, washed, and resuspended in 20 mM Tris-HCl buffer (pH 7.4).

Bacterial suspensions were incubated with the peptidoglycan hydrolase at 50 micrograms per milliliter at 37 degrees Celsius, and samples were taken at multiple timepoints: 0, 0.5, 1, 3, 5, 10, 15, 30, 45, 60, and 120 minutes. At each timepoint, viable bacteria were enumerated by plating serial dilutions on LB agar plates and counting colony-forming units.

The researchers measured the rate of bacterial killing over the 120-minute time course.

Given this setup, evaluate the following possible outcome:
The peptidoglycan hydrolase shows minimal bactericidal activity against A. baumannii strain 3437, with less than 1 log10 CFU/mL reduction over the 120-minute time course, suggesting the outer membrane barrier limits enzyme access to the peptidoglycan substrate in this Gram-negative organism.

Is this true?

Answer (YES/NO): NO